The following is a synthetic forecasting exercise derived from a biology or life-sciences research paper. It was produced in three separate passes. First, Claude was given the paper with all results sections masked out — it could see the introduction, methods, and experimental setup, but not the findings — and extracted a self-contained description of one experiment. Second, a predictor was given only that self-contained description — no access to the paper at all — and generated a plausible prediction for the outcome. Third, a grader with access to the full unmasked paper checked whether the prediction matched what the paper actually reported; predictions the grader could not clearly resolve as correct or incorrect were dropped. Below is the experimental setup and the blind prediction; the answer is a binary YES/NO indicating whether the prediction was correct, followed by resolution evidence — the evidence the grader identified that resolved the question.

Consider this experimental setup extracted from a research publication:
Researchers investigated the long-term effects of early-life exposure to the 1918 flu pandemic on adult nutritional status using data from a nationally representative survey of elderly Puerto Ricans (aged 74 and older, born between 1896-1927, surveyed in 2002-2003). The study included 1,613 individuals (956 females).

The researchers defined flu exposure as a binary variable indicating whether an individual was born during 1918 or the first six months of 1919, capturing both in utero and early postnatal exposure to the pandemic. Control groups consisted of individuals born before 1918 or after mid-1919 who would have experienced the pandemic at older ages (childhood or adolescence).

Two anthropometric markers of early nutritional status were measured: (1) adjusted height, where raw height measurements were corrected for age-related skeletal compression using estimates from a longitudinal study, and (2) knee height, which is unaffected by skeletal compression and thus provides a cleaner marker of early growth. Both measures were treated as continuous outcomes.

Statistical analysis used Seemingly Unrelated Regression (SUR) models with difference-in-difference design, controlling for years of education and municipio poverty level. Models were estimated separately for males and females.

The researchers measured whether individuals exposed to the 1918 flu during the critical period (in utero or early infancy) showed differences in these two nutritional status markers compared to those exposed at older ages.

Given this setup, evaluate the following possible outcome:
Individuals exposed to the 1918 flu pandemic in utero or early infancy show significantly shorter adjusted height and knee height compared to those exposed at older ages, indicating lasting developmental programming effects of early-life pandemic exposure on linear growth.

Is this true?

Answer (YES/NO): NO